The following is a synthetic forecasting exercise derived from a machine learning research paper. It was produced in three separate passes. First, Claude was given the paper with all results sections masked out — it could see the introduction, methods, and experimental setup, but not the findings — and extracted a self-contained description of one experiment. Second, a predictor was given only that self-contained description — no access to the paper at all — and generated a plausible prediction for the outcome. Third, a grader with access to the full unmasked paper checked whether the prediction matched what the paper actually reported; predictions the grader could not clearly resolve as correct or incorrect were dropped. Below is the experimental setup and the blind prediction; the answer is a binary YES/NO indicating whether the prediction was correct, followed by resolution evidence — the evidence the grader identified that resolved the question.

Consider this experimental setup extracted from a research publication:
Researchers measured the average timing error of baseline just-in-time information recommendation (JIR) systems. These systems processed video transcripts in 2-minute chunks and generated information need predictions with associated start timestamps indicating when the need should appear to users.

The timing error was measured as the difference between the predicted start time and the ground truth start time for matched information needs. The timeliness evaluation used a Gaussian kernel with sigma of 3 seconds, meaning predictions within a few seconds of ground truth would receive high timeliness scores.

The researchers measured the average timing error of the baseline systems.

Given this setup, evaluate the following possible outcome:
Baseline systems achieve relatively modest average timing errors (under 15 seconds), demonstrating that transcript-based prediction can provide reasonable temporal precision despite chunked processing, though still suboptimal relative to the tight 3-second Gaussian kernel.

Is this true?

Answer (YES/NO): YES